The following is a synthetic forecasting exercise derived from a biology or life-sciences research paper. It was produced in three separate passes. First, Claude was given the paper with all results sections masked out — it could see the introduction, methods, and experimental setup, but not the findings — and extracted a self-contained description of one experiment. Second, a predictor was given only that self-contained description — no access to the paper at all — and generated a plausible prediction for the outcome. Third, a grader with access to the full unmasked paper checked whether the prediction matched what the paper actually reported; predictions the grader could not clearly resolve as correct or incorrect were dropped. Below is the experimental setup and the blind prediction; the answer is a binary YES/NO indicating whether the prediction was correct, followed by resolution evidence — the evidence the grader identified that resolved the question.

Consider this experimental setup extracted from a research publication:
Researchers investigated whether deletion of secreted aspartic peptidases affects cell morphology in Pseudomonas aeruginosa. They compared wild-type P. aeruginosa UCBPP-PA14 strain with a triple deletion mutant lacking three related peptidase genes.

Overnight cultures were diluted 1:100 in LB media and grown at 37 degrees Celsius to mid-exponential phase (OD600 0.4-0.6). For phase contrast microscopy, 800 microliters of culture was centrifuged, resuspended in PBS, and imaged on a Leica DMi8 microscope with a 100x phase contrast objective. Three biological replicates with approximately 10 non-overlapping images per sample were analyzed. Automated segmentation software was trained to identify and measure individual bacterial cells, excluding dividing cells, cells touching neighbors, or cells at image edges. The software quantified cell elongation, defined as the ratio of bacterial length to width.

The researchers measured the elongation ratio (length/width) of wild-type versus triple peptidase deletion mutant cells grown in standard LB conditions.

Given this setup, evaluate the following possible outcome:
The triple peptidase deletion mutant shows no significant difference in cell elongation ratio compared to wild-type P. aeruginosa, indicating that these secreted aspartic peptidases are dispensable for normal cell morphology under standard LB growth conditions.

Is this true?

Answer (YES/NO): NO